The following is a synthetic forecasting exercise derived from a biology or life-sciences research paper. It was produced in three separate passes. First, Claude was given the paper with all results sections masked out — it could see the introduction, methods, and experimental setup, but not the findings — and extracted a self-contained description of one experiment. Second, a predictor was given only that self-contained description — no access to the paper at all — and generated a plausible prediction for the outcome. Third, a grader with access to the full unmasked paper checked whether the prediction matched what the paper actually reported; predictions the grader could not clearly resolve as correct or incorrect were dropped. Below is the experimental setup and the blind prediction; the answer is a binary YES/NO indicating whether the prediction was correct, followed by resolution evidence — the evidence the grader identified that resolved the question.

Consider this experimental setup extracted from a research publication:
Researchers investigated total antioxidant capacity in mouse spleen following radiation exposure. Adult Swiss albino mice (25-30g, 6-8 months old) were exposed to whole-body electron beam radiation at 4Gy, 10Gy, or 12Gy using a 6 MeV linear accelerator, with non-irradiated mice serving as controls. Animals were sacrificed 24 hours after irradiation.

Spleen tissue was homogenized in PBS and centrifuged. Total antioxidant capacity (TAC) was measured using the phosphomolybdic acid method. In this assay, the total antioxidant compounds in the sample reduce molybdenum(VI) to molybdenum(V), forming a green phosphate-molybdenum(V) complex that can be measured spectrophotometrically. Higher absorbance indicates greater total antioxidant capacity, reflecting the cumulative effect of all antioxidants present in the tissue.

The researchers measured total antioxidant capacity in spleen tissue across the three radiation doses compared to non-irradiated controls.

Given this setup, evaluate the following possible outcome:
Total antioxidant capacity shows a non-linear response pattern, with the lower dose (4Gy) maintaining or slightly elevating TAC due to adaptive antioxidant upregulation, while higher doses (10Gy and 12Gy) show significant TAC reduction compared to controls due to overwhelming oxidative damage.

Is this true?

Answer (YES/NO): NO